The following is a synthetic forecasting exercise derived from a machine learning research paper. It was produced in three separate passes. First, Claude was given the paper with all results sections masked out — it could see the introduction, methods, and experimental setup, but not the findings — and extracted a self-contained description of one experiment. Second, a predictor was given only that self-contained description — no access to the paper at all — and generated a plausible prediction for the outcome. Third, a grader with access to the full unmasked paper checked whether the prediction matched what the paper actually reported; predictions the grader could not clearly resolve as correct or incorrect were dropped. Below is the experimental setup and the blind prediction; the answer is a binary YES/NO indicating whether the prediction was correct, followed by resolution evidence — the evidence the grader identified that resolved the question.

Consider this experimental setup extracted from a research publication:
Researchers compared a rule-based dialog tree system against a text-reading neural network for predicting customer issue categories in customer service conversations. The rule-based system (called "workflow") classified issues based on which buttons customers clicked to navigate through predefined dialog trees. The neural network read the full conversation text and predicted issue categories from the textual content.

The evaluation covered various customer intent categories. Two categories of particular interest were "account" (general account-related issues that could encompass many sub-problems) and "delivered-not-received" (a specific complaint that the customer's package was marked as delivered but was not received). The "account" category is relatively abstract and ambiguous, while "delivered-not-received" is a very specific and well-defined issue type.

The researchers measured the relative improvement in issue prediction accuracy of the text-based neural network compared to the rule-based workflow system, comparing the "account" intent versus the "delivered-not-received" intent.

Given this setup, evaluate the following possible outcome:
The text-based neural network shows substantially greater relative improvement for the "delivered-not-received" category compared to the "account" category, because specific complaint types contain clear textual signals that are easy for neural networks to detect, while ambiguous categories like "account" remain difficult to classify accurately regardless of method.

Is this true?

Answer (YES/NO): NO